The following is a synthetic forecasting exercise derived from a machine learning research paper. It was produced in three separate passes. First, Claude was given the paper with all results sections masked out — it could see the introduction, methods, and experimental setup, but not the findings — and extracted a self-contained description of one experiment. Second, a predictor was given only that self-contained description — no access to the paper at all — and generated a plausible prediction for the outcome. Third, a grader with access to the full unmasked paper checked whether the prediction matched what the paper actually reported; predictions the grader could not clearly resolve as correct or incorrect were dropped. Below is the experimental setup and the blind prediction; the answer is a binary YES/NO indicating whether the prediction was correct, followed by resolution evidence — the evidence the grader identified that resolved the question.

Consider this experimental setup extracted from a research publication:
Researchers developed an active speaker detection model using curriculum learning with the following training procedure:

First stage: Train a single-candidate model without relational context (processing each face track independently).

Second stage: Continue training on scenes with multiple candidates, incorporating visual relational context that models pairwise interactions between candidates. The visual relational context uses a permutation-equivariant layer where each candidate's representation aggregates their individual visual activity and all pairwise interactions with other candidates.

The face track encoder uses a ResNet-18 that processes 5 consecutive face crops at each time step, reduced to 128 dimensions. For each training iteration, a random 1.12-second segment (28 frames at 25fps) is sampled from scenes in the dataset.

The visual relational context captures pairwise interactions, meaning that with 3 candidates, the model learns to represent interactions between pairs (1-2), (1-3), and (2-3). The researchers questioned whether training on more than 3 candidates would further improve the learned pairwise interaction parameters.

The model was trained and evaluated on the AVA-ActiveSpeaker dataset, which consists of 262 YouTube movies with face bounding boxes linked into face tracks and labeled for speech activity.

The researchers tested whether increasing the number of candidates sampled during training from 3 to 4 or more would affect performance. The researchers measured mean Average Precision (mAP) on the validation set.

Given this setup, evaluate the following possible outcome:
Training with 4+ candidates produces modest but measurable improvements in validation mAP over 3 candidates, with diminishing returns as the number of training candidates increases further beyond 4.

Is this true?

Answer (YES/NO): NO